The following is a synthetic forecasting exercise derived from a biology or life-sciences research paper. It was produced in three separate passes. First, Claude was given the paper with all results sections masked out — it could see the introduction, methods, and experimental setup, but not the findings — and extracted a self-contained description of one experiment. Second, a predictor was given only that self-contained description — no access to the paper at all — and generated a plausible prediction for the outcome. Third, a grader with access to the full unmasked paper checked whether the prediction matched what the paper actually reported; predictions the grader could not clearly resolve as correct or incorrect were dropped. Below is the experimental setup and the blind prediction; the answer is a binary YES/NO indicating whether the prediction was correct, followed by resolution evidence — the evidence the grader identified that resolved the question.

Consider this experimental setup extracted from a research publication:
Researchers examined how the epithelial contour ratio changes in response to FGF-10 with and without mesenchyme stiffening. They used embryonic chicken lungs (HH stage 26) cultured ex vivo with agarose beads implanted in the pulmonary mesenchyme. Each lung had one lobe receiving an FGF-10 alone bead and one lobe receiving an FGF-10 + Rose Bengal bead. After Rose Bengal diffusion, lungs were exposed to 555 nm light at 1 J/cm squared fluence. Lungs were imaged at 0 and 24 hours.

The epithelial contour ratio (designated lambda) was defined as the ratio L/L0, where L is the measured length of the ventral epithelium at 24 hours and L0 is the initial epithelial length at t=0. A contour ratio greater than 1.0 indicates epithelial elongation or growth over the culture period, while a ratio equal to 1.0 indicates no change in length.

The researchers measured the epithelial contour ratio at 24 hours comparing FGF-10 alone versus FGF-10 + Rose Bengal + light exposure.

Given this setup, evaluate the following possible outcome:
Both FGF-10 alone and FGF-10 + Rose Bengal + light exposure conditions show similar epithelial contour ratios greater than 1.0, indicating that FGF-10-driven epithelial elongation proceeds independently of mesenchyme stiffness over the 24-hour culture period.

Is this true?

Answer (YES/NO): NO